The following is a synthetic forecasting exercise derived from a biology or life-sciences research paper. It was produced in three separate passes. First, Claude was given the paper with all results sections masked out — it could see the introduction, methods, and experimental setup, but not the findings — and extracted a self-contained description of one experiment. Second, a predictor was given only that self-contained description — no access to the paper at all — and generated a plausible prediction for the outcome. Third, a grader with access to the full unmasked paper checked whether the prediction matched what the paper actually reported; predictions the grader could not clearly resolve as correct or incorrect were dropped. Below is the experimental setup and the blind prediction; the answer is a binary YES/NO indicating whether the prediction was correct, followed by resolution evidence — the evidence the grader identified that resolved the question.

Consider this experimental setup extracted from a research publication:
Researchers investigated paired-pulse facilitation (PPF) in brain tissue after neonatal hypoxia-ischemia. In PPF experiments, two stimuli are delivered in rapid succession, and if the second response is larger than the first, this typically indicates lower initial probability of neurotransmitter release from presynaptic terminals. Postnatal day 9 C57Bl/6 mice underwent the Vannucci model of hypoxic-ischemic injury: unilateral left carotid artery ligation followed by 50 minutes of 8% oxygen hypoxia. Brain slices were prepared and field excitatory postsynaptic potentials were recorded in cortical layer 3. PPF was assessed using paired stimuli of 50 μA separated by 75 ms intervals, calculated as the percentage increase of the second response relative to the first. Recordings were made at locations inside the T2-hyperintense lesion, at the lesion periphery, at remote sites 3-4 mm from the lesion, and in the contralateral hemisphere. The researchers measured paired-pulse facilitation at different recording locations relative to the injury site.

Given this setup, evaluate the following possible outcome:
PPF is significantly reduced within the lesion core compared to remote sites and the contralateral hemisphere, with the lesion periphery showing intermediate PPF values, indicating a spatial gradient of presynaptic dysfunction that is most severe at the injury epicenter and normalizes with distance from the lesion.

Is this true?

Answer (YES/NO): NO